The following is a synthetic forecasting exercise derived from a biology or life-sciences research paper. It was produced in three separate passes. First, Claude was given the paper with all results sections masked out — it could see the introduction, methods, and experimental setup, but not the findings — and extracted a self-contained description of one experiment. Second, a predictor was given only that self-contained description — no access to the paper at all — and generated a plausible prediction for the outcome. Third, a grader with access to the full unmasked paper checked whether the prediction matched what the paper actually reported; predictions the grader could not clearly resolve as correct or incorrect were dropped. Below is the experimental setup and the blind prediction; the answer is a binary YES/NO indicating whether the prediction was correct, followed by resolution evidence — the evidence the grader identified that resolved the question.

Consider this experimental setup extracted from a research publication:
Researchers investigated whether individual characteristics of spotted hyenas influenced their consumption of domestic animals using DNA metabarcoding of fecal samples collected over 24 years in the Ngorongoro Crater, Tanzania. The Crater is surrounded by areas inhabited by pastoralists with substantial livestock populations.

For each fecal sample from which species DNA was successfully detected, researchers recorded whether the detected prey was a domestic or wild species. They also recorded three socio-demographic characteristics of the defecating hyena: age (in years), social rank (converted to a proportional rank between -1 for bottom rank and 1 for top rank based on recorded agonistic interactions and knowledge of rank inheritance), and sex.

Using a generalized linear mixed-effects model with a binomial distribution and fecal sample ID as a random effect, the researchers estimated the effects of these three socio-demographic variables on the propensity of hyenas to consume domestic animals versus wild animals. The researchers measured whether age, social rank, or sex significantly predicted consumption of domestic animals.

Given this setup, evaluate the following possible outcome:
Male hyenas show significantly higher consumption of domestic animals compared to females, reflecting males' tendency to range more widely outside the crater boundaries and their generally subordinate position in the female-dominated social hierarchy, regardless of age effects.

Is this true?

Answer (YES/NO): NO